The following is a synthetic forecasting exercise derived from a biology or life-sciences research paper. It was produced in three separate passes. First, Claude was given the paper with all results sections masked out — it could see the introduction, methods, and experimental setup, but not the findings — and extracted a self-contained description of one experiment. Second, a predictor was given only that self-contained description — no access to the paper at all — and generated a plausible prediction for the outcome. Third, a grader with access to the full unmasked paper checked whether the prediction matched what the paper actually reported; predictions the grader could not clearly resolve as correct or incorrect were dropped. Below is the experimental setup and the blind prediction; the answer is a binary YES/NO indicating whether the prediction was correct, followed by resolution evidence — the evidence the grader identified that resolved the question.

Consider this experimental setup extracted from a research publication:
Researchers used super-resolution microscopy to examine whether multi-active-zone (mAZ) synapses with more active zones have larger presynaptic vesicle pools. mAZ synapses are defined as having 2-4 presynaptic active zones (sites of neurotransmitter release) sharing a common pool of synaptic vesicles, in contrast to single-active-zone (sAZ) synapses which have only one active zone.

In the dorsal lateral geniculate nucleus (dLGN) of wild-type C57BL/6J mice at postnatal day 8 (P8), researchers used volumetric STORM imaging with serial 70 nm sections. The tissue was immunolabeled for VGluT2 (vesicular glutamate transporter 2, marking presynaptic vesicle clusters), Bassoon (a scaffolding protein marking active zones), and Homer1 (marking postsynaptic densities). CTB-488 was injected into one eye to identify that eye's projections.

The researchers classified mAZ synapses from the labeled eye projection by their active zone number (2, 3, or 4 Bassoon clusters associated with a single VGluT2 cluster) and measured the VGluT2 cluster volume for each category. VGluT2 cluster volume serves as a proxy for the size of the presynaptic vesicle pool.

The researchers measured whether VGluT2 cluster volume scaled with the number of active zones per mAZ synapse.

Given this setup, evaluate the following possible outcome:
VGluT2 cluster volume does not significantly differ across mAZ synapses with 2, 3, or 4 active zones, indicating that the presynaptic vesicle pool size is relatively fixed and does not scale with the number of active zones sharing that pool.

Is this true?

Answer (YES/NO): NO